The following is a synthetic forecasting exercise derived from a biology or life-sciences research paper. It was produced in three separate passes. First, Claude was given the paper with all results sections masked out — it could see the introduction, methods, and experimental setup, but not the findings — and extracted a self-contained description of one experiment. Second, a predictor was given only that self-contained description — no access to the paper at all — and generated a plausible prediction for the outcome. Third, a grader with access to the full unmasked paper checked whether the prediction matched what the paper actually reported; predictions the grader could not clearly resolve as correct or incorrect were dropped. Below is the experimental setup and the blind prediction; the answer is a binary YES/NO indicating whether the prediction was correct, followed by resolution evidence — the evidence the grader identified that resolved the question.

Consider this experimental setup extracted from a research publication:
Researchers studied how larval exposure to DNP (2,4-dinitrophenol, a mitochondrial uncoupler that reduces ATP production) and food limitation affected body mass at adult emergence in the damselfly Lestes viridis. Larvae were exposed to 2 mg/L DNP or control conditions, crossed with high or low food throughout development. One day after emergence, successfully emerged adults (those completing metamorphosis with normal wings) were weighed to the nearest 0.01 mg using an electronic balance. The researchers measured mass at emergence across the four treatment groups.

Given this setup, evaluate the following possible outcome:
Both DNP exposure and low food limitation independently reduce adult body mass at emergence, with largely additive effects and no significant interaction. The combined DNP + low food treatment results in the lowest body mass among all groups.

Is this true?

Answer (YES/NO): NO